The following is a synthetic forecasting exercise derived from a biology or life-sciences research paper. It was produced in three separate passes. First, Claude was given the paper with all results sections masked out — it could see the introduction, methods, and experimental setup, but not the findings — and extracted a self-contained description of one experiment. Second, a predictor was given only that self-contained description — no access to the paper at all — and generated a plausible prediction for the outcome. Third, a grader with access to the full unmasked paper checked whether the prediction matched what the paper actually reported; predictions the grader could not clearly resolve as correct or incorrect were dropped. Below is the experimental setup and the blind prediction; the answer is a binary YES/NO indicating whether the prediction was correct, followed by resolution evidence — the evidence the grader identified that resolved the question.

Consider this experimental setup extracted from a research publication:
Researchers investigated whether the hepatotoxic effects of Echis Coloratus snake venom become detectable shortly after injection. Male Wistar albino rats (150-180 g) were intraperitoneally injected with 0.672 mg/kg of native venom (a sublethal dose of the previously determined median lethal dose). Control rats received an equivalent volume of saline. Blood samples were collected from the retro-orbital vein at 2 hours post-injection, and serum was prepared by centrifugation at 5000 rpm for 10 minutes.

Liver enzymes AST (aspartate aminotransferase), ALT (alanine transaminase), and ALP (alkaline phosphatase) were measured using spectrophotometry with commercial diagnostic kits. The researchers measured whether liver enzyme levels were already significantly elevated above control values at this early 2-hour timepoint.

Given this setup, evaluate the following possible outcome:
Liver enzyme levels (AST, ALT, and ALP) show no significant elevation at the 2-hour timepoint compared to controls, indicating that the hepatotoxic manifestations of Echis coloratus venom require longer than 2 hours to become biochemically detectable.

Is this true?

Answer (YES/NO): NO